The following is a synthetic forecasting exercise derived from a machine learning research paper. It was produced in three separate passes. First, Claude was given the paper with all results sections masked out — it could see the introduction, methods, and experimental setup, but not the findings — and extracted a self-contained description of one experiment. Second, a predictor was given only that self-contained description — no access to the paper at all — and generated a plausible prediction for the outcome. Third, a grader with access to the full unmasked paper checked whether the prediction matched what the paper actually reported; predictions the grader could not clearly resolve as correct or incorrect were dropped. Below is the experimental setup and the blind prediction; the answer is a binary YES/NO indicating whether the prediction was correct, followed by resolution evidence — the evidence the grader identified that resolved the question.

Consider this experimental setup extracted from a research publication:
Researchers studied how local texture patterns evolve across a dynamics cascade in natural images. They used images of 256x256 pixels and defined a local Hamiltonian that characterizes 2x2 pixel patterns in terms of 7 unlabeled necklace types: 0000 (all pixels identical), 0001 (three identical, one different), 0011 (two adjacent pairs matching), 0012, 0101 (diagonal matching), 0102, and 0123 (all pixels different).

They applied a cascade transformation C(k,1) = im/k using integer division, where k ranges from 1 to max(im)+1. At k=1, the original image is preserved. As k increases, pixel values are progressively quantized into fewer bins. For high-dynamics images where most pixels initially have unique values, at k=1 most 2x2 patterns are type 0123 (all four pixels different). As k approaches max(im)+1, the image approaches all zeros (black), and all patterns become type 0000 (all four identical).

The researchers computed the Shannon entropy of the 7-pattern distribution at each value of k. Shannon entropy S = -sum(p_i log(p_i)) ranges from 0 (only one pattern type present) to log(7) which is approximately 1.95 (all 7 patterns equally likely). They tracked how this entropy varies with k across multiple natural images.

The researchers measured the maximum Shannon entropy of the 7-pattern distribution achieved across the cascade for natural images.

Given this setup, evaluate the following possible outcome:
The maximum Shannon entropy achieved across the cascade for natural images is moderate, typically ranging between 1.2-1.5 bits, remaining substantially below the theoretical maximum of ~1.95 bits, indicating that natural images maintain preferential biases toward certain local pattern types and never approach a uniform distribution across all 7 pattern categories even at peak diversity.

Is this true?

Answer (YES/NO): NO